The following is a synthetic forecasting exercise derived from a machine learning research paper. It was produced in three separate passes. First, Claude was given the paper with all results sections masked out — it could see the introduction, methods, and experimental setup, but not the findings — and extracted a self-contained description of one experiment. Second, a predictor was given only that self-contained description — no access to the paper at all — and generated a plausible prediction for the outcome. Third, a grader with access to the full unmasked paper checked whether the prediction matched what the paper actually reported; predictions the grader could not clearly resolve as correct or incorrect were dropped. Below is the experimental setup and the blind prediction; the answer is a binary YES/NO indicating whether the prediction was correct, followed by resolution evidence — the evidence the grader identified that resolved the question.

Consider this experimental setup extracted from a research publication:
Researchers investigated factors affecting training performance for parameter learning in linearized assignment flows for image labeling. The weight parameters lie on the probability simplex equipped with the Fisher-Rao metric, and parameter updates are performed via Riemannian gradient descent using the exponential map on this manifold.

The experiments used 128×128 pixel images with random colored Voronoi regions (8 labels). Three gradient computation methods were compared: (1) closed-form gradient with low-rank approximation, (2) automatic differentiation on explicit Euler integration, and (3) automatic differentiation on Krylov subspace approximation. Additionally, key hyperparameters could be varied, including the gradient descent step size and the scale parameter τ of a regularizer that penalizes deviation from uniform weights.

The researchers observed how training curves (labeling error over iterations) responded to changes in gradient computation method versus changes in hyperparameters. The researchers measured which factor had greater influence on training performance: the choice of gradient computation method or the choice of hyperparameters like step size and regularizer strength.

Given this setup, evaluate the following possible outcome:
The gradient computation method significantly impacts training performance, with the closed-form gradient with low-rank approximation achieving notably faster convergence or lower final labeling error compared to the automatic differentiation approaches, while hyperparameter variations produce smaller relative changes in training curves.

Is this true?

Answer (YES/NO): NO